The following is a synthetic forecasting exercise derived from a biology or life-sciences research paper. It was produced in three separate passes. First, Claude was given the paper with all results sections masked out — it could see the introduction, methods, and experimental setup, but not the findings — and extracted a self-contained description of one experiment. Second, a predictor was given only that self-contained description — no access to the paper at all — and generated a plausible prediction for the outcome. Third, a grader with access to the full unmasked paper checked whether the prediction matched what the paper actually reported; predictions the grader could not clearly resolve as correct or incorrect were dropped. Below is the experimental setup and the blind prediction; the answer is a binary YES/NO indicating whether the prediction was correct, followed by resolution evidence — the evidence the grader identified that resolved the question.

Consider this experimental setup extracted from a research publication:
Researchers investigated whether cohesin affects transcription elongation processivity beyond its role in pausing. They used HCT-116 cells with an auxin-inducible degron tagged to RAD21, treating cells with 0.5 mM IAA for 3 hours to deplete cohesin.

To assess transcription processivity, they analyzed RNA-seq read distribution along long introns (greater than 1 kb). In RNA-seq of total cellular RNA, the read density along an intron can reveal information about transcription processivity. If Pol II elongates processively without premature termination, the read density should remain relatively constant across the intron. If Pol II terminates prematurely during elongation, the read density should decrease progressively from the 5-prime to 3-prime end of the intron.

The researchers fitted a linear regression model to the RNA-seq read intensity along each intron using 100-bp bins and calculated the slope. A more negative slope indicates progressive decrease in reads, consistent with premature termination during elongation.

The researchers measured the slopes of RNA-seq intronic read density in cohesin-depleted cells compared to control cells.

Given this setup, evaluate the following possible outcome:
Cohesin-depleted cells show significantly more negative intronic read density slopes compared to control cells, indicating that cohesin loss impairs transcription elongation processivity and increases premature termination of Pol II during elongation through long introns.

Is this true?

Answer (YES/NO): NO